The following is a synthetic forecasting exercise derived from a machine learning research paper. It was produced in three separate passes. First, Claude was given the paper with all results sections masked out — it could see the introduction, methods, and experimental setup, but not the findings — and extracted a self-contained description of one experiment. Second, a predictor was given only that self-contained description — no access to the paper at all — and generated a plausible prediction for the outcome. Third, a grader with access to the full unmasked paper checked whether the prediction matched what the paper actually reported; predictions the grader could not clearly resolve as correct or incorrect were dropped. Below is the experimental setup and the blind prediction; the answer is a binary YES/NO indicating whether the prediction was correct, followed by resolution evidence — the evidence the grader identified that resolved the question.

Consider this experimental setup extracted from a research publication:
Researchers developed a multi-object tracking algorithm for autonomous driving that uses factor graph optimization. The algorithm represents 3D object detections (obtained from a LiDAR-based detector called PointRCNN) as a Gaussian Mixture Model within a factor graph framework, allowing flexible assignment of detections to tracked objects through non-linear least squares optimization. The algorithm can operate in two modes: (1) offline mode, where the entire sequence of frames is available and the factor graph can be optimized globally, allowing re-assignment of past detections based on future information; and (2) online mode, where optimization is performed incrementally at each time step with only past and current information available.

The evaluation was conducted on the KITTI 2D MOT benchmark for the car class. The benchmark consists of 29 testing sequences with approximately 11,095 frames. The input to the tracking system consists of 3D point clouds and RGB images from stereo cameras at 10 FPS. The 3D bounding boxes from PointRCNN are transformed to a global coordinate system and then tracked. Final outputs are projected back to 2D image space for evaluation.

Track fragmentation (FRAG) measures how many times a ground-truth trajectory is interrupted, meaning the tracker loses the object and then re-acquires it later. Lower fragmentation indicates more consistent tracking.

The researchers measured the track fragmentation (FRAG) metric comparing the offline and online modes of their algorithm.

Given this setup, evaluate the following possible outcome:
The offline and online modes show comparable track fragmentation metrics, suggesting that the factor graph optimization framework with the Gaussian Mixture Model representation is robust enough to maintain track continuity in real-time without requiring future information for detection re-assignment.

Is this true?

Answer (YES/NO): NO